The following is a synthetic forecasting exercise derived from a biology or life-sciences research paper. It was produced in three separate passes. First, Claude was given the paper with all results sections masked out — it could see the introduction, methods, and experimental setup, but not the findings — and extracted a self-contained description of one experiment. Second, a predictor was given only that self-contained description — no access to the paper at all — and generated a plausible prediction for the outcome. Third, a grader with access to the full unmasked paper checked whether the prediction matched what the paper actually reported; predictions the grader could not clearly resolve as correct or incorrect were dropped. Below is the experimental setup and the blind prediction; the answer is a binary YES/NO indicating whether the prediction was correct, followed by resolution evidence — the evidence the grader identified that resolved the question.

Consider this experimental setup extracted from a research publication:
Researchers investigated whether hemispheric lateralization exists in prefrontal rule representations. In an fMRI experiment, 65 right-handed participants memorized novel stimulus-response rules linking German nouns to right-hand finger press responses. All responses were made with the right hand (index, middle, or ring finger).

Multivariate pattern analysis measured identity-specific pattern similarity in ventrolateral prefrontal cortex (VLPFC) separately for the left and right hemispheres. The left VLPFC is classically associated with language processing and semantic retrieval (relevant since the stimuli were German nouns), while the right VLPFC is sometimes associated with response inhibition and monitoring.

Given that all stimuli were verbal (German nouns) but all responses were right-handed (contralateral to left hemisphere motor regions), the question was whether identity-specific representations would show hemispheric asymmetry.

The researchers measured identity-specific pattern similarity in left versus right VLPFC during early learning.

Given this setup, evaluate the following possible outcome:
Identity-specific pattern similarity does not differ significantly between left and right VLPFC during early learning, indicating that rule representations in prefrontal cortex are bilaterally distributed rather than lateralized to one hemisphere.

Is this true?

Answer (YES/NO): YES